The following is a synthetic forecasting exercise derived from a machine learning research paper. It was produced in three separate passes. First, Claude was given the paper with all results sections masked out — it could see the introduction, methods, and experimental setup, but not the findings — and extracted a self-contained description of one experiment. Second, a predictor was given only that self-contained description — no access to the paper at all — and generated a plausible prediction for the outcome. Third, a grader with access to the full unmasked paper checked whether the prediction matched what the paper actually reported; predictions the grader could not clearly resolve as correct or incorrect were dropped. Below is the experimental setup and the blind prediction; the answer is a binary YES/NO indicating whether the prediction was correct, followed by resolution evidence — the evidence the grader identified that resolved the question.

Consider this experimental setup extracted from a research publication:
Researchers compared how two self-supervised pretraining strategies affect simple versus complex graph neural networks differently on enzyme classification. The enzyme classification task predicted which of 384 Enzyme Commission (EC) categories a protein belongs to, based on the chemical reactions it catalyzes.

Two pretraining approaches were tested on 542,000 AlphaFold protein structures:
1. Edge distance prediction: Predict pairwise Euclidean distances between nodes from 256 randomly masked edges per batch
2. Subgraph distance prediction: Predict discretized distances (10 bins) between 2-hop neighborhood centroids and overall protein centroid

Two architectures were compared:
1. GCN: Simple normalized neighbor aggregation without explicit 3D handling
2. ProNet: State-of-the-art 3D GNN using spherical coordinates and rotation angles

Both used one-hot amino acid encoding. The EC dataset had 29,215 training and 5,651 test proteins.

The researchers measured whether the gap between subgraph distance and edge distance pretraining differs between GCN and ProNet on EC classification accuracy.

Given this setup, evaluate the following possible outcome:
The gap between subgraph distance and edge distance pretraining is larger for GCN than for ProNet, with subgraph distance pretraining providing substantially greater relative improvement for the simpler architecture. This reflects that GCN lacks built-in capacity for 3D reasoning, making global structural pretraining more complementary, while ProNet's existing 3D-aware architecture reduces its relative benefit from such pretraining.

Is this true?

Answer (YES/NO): YES